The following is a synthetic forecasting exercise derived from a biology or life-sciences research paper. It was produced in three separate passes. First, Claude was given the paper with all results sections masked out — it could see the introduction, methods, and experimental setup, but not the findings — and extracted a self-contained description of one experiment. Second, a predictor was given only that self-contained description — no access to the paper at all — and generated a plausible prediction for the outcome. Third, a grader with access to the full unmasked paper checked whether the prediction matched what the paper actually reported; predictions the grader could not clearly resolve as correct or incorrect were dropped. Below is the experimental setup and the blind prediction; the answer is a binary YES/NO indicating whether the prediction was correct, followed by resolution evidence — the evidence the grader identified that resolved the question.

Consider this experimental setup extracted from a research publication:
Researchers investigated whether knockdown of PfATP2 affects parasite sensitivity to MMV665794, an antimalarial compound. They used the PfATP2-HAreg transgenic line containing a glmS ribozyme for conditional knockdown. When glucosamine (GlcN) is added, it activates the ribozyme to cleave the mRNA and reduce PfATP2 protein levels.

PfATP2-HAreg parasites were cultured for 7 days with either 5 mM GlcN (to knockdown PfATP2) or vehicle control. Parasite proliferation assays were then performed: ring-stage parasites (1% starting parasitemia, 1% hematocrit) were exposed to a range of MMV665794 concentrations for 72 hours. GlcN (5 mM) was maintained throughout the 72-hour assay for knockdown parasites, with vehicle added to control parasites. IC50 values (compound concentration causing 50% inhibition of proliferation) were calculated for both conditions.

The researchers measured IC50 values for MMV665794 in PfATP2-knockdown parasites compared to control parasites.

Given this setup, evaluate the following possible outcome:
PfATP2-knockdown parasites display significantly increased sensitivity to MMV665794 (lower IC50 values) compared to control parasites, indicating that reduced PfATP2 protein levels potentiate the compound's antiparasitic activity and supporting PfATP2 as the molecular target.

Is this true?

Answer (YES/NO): YES